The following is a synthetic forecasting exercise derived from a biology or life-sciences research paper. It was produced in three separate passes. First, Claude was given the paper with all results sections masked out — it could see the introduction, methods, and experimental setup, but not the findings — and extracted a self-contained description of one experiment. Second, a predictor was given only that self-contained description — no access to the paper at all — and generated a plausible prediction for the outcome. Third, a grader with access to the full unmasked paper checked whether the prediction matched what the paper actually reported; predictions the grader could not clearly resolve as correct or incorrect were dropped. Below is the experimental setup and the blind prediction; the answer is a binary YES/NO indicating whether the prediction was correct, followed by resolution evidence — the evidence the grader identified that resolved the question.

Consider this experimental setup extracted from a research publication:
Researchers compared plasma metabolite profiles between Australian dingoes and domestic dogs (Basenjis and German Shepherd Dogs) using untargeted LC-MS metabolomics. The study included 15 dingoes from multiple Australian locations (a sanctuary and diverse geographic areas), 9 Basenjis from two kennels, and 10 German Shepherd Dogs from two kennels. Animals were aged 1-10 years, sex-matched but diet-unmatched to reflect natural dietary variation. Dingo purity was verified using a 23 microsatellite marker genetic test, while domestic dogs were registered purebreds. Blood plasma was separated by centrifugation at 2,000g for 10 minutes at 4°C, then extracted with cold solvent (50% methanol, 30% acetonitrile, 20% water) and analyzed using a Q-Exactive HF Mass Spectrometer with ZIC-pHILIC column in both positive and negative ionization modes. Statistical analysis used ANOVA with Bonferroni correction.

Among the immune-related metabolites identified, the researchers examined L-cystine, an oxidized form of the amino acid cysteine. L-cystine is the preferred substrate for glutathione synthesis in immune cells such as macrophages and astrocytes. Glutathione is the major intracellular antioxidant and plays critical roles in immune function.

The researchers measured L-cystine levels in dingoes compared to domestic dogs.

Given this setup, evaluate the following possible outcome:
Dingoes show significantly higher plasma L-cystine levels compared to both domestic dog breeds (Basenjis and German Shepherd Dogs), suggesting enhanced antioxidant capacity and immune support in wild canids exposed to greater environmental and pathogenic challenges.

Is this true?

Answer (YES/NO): NO